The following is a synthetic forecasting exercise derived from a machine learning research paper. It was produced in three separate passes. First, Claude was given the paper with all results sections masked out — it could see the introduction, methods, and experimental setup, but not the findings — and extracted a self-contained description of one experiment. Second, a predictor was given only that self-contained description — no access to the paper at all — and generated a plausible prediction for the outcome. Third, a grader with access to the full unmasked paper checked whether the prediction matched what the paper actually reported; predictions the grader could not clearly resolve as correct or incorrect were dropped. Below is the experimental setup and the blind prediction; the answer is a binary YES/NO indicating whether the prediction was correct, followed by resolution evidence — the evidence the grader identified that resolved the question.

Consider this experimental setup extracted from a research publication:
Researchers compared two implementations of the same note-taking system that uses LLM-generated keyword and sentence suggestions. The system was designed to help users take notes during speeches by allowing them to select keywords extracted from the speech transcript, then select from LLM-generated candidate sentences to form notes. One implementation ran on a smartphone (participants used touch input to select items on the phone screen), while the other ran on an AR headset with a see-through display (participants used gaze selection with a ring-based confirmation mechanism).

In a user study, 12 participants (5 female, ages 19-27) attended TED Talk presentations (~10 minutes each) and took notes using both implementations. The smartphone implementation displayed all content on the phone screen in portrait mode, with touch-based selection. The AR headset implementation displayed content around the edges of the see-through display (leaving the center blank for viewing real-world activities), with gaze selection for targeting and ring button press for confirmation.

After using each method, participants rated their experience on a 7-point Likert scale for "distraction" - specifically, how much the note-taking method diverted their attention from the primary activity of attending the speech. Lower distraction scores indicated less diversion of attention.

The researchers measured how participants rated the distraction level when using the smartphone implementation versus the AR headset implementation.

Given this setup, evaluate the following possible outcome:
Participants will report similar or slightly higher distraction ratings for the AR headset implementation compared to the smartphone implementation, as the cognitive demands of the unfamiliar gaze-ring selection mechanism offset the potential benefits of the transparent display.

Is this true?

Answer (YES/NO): NO